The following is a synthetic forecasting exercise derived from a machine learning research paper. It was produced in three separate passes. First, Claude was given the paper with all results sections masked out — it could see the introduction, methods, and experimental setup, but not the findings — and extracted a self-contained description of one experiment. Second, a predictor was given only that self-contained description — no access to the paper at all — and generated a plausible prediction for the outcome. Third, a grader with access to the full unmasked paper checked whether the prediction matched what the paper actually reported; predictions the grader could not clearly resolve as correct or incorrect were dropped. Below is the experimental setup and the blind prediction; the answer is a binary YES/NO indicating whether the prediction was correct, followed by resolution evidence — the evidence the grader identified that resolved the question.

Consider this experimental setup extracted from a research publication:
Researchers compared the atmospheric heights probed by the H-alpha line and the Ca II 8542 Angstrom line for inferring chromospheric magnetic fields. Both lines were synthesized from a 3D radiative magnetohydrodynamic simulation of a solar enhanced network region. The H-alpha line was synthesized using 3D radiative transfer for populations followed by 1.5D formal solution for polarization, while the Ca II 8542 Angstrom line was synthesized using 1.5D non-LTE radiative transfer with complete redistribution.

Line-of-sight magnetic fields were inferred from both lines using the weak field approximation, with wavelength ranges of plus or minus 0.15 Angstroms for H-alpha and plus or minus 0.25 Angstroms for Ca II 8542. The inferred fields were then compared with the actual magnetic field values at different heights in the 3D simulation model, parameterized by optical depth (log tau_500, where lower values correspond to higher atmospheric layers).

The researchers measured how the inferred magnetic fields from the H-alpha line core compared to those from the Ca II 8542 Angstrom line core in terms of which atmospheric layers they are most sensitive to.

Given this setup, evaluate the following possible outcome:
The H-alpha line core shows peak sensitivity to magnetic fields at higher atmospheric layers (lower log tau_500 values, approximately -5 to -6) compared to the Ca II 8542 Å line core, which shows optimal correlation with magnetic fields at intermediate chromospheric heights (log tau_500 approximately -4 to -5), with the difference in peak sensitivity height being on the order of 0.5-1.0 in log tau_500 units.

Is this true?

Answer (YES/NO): NO